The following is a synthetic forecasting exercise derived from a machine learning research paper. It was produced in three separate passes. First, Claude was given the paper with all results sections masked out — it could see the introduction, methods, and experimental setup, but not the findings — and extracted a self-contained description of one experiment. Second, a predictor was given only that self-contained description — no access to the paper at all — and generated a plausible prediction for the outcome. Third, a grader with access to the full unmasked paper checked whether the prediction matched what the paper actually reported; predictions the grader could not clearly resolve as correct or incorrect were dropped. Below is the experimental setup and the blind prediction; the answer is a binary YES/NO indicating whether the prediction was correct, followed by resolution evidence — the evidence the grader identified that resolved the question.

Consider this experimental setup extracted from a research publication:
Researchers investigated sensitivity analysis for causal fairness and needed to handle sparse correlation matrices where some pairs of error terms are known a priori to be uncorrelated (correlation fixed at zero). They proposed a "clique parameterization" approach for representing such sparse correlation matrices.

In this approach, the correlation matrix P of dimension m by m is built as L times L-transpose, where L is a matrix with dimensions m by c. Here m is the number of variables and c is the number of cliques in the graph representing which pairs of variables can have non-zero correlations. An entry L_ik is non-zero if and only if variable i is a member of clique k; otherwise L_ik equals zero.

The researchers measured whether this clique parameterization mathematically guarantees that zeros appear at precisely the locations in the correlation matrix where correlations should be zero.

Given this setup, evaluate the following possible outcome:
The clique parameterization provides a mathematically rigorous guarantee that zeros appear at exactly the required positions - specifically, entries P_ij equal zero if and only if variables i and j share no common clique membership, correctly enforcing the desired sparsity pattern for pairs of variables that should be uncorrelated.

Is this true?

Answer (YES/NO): NO